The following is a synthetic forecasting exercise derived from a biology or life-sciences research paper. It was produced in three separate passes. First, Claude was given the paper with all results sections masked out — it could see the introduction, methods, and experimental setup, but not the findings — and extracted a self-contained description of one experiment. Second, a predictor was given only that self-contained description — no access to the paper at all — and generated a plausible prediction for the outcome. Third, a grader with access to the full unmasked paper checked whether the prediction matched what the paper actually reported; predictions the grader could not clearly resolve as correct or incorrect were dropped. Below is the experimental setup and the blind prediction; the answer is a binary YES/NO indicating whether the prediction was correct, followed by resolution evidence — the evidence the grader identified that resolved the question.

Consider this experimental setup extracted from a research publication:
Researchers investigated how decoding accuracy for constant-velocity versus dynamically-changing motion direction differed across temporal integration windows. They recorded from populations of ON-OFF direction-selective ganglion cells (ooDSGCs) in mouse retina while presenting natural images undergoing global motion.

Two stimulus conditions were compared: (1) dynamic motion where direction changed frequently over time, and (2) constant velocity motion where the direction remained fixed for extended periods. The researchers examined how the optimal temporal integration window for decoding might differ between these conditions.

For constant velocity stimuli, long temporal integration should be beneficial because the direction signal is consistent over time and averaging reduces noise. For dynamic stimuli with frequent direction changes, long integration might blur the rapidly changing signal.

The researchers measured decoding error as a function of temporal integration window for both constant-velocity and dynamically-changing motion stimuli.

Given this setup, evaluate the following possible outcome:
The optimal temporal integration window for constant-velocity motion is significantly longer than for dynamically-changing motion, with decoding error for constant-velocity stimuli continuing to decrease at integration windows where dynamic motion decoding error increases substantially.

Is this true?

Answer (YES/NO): YES